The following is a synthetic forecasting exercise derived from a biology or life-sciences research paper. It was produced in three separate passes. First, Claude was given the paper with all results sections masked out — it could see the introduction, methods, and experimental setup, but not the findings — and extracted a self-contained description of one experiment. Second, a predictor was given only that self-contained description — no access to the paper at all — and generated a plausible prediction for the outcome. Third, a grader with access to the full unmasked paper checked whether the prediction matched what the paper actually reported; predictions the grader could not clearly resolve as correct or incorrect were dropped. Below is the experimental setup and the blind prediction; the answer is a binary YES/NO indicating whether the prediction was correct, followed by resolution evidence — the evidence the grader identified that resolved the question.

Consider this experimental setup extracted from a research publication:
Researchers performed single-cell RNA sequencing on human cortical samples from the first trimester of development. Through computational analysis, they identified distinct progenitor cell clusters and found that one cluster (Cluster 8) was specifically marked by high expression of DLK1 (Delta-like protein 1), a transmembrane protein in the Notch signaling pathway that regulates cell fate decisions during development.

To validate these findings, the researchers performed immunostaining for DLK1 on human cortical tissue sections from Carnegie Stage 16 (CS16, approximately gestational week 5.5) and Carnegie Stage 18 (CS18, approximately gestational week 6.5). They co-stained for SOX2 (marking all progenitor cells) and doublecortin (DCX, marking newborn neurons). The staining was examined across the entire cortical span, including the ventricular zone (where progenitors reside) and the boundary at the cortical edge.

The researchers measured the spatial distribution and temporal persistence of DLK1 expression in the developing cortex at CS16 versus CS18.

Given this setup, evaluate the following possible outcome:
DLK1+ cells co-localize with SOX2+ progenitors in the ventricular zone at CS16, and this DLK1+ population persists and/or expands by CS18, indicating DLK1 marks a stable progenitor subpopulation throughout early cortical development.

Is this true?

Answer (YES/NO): NO